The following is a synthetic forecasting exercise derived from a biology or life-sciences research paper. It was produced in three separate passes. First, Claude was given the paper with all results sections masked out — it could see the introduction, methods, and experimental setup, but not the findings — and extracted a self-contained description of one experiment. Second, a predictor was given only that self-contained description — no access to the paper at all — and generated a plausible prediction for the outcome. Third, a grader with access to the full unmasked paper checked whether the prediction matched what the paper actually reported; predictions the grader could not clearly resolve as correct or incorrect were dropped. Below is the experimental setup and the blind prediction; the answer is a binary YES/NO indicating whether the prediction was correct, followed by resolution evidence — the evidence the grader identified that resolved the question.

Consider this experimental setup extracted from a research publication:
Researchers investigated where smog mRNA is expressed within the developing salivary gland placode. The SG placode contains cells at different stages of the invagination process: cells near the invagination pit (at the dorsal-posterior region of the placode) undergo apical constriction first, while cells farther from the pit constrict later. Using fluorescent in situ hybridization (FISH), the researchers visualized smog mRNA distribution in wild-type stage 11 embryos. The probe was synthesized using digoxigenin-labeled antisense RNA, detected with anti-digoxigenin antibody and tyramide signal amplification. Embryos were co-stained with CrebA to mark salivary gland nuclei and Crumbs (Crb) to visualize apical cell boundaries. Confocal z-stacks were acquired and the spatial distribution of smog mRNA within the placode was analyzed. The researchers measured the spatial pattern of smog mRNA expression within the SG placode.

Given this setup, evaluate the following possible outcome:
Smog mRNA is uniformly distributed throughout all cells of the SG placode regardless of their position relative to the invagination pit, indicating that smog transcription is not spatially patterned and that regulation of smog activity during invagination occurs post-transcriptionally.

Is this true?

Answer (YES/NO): NO